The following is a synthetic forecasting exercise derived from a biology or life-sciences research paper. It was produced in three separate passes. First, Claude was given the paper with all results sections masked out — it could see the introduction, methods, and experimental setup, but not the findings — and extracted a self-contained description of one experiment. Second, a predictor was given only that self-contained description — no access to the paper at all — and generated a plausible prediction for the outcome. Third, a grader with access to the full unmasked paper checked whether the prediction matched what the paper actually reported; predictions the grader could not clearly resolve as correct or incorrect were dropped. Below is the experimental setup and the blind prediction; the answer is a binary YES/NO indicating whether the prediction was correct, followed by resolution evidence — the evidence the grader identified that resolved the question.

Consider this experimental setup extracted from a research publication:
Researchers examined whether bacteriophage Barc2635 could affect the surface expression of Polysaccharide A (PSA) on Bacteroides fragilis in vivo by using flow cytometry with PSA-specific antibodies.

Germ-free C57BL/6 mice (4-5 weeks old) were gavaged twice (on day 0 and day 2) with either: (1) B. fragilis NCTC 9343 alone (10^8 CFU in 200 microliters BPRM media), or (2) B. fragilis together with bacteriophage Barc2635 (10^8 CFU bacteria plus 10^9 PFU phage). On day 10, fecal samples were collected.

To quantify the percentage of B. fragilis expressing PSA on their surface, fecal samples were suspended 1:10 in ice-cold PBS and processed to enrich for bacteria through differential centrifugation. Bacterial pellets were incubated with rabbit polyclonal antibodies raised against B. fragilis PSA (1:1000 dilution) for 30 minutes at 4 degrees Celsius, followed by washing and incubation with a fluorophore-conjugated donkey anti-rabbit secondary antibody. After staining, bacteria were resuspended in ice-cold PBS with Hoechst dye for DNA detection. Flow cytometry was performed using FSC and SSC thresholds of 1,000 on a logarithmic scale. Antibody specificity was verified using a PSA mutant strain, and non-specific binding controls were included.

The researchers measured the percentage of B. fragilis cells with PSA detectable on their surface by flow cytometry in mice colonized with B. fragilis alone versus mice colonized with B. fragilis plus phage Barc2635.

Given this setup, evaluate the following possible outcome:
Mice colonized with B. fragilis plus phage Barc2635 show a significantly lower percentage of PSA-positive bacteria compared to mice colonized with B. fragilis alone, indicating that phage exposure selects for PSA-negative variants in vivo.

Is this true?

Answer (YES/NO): NO